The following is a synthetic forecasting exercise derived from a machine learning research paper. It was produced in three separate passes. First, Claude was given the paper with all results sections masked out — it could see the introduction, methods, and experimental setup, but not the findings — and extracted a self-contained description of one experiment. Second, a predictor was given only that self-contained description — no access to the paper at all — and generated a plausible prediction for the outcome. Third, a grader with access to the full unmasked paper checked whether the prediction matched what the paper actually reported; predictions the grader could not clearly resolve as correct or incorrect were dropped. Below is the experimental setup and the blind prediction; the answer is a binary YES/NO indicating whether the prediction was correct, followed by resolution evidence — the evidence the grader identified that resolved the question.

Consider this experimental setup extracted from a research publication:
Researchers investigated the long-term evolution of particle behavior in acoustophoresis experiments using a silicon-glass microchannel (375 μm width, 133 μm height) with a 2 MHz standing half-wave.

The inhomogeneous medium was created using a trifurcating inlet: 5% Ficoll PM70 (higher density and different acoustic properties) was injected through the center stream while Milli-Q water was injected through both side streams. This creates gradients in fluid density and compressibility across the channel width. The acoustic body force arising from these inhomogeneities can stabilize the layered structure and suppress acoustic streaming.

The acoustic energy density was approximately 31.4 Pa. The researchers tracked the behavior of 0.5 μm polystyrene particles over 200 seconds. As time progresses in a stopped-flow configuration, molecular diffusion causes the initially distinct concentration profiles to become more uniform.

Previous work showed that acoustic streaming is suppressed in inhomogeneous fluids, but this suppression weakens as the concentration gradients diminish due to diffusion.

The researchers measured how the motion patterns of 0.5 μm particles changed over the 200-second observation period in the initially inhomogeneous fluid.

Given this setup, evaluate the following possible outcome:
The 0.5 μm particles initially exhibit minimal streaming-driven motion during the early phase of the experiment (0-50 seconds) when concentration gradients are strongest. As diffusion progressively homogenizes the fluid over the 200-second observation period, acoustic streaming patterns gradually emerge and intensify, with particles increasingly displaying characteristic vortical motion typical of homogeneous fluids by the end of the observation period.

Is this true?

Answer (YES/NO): NO